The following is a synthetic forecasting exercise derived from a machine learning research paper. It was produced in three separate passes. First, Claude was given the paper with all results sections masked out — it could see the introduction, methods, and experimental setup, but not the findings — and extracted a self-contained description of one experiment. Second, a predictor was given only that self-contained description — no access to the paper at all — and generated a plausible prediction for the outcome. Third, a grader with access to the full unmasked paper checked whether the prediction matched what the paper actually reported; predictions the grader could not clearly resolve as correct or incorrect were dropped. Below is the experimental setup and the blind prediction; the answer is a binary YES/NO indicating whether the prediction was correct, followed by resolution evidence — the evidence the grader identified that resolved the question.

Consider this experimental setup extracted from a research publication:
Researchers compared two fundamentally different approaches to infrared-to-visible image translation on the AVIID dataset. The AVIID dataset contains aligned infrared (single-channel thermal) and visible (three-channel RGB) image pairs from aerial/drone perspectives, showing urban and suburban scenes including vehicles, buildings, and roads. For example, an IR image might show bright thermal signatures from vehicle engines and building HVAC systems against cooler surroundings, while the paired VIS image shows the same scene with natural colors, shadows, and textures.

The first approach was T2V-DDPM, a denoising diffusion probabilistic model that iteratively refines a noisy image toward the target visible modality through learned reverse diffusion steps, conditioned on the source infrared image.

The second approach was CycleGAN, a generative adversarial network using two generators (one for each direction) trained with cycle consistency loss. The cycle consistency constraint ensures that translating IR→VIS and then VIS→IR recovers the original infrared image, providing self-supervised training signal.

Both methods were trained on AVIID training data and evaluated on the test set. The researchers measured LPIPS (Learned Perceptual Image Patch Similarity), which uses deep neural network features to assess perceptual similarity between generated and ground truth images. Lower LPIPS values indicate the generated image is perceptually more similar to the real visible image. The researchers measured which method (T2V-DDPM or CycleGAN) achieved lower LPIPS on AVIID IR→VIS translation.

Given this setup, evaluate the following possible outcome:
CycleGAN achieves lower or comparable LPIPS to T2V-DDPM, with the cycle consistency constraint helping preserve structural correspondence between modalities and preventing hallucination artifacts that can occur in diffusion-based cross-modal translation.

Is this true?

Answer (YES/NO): NO